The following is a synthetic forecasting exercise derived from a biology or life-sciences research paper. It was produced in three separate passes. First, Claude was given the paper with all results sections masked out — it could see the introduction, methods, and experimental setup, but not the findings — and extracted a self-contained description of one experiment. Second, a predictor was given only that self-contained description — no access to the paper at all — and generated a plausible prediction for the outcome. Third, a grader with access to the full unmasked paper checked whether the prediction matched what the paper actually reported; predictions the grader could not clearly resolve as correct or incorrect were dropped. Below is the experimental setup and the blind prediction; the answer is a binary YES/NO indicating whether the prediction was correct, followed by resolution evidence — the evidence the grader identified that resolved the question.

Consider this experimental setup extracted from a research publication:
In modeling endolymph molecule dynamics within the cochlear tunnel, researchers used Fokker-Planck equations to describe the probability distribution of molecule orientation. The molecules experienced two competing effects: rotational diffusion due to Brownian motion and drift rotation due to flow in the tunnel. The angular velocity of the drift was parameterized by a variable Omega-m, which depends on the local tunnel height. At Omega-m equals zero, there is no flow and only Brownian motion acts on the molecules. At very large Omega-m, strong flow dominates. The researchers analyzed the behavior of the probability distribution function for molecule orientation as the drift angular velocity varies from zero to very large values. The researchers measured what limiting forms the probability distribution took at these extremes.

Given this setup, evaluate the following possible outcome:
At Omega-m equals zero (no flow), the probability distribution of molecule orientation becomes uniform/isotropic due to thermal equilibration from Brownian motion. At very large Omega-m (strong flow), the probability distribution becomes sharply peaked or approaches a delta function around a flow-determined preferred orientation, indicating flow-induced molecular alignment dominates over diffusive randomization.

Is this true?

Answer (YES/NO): YES